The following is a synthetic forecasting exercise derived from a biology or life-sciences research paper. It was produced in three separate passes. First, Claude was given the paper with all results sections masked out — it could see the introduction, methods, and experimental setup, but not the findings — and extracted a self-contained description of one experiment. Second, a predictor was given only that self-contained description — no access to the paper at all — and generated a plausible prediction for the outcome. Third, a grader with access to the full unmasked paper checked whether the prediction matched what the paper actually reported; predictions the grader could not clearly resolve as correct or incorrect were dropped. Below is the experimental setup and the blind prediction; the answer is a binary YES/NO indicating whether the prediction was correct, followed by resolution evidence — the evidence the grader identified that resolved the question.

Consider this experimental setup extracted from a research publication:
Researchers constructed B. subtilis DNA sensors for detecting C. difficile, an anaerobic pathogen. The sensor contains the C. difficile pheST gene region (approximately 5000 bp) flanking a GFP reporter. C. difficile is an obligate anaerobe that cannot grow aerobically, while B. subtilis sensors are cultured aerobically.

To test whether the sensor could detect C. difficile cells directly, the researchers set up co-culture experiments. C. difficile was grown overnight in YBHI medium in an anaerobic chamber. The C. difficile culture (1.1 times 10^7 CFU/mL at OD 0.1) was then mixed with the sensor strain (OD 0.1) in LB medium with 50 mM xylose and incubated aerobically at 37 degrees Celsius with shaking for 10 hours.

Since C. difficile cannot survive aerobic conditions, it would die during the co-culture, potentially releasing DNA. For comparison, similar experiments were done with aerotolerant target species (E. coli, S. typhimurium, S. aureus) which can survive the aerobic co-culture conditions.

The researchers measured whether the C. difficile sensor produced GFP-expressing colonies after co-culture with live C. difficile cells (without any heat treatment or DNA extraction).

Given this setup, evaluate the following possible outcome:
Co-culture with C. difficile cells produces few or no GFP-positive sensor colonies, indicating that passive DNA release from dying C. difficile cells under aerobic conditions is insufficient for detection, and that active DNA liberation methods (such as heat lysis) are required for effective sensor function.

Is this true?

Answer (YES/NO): NO